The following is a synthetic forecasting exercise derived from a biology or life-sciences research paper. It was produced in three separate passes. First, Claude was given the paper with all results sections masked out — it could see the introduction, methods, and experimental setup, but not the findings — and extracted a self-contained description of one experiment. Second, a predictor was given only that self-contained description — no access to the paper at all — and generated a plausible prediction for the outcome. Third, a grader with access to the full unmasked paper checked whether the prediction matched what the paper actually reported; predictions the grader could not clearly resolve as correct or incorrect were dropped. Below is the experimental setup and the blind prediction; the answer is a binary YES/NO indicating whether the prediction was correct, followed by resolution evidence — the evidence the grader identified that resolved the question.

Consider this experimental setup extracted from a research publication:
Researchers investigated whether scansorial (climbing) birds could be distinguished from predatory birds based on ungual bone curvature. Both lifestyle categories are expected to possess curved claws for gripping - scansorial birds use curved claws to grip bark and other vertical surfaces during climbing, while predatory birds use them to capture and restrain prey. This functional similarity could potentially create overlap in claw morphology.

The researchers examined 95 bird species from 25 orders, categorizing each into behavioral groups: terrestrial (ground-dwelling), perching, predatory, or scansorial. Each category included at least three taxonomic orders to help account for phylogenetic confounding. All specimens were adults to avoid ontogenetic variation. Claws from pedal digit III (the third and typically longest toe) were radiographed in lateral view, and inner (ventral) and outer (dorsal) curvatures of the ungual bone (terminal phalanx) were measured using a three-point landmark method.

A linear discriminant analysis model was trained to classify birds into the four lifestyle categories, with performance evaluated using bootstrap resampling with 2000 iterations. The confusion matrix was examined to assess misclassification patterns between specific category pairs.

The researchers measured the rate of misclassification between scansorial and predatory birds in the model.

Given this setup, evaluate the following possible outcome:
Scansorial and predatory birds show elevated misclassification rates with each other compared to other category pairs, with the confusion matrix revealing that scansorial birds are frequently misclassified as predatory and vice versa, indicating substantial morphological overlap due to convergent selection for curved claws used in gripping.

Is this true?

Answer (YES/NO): NO